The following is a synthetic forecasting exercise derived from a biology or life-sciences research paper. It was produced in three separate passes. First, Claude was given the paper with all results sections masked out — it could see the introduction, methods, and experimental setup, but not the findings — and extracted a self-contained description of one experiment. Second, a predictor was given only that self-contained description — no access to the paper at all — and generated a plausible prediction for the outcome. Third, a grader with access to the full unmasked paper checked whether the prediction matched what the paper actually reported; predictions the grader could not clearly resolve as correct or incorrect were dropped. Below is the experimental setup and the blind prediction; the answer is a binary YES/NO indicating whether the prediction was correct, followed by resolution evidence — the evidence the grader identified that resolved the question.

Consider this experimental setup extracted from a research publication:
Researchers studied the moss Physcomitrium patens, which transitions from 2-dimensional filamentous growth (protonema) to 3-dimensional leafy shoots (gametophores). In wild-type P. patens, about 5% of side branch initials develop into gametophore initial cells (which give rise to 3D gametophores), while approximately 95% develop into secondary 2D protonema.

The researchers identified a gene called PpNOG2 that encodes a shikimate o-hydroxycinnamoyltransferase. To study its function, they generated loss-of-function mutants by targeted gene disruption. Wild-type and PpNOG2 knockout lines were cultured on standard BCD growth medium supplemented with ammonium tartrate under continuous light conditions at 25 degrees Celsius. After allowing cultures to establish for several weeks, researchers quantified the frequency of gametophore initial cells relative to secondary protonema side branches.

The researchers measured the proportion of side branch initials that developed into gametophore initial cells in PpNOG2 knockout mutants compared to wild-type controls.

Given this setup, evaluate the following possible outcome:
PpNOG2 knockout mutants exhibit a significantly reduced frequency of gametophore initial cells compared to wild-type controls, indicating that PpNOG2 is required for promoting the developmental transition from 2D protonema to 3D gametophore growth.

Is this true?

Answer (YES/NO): NO